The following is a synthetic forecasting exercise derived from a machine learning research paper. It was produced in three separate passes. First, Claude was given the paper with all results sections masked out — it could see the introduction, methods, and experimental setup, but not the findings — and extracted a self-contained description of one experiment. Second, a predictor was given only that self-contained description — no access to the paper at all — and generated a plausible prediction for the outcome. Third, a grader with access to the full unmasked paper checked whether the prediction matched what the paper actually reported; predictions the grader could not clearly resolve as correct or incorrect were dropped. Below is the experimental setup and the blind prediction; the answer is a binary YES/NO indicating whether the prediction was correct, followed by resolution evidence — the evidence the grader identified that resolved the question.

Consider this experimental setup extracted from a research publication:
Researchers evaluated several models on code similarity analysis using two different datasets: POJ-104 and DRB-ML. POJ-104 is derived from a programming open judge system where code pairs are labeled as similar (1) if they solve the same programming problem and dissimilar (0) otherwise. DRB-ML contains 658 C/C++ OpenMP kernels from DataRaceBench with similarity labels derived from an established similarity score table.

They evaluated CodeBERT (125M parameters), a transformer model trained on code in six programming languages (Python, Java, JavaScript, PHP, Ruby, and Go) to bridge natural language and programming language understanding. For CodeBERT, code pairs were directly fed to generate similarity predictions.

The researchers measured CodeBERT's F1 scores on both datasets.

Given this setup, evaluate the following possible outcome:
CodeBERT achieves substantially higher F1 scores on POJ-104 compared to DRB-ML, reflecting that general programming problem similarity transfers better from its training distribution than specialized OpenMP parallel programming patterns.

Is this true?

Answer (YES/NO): NO